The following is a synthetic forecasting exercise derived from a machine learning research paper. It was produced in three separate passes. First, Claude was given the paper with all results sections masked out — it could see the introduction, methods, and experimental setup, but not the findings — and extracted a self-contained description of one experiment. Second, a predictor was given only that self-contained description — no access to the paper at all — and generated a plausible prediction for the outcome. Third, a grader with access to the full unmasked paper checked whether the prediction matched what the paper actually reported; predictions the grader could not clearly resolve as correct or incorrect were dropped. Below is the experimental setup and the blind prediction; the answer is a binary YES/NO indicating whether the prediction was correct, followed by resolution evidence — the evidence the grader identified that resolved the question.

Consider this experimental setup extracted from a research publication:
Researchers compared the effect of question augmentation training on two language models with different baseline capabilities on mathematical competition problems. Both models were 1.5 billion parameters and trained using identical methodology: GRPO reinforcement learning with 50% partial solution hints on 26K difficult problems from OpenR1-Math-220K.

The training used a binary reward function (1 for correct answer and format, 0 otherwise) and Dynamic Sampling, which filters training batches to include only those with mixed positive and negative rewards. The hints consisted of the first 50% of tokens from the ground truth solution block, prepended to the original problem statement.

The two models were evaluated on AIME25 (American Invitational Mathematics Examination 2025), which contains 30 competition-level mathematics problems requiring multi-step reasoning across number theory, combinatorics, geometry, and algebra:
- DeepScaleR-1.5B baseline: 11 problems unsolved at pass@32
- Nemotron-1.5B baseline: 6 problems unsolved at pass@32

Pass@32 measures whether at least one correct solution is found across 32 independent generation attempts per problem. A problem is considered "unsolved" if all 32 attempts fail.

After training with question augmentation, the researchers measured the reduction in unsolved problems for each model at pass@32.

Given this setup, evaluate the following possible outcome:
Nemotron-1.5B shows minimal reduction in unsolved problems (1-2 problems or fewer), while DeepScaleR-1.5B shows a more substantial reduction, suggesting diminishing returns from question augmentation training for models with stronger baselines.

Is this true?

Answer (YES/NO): NO